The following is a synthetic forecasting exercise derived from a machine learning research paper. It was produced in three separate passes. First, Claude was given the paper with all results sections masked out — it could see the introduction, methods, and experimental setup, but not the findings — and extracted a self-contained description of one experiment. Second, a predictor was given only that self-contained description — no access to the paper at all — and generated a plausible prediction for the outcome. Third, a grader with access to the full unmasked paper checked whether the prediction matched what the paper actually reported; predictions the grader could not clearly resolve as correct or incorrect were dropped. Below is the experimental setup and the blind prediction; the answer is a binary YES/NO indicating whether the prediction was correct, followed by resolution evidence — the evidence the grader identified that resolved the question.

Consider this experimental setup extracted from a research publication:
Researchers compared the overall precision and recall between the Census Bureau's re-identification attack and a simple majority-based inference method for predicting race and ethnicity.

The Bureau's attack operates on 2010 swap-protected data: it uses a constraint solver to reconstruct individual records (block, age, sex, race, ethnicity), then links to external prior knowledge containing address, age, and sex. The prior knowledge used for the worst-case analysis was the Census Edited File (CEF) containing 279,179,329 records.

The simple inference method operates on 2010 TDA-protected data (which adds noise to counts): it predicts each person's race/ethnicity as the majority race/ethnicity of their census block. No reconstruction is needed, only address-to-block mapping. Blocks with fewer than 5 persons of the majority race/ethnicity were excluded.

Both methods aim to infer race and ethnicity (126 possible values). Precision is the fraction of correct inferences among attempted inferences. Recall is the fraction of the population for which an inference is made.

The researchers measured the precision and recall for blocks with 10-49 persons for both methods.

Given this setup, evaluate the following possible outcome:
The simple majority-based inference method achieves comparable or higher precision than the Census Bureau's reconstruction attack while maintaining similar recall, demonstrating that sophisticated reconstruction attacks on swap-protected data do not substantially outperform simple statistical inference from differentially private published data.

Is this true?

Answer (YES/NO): YES